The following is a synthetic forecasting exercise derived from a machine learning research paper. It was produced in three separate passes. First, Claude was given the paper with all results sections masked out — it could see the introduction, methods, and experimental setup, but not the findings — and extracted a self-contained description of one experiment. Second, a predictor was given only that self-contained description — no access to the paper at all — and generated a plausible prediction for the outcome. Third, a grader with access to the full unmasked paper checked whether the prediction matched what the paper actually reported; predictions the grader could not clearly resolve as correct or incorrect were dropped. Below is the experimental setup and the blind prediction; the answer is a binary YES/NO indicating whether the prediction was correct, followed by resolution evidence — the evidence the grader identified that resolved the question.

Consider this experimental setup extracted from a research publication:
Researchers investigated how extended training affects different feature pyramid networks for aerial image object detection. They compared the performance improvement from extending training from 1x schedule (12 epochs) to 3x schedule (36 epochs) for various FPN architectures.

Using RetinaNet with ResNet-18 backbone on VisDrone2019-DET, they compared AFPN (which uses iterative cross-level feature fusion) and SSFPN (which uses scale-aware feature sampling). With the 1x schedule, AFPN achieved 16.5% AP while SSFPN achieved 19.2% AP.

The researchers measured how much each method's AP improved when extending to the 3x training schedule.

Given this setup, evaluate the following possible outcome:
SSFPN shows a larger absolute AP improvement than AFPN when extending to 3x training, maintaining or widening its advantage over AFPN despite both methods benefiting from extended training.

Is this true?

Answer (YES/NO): YES